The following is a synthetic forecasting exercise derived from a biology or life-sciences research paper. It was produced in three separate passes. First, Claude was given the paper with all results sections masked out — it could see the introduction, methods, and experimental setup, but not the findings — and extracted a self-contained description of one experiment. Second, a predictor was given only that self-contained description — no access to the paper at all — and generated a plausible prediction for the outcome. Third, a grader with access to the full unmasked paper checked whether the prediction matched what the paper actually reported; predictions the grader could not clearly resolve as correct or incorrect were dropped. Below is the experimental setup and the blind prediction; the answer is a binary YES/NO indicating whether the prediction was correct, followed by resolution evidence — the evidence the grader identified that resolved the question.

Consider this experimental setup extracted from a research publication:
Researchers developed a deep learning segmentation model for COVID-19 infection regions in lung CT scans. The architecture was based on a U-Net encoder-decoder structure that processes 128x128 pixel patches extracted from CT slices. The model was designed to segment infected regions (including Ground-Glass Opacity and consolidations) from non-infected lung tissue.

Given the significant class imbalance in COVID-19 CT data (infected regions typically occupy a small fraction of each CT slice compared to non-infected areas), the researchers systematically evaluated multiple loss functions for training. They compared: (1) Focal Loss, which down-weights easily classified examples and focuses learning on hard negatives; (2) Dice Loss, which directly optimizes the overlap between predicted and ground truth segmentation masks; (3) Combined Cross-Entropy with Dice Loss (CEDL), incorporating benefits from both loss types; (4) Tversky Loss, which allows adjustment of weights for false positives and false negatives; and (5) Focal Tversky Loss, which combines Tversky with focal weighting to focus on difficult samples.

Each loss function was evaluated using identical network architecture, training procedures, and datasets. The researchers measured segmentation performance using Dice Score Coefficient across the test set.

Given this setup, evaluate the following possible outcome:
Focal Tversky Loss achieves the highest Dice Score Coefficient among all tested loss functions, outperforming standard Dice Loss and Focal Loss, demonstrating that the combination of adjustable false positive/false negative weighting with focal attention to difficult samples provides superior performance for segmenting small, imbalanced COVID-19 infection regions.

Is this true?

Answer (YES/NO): NO